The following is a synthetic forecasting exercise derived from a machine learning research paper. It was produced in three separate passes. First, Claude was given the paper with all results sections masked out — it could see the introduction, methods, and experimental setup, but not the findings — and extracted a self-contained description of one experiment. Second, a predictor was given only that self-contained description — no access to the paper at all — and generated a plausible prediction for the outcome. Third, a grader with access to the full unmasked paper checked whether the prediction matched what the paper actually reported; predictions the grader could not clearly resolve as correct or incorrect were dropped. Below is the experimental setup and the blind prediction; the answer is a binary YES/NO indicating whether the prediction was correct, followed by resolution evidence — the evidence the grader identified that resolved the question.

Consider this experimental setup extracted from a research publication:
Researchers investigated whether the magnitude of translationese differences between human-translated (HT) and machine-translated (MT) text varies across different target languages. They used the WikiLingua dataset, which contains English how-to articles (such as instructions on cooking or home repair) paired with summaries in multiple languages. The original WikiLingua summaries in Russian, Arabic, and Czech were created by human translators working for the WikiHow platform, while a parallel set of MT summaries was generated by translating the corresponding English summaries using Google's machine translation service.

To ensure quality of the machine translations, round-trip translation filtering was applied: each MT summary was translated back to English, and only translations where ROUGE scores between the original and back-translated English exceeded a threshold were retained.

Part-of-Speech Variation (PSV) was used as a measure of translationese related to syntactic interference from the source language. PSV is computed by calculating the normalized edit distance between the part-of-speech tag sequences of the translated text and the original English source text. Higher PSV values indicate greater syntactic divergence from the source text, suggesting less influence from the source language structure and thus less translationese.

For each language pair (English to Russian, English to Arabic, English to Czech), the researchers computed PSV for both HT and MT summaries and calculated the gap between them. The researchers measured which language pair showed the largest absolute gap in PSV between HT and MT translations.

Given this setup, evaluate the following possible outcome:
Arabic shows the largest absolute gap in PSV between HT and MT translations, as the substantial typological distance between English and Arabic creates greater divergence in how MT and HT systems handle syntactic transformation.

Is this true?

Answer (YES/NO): NO